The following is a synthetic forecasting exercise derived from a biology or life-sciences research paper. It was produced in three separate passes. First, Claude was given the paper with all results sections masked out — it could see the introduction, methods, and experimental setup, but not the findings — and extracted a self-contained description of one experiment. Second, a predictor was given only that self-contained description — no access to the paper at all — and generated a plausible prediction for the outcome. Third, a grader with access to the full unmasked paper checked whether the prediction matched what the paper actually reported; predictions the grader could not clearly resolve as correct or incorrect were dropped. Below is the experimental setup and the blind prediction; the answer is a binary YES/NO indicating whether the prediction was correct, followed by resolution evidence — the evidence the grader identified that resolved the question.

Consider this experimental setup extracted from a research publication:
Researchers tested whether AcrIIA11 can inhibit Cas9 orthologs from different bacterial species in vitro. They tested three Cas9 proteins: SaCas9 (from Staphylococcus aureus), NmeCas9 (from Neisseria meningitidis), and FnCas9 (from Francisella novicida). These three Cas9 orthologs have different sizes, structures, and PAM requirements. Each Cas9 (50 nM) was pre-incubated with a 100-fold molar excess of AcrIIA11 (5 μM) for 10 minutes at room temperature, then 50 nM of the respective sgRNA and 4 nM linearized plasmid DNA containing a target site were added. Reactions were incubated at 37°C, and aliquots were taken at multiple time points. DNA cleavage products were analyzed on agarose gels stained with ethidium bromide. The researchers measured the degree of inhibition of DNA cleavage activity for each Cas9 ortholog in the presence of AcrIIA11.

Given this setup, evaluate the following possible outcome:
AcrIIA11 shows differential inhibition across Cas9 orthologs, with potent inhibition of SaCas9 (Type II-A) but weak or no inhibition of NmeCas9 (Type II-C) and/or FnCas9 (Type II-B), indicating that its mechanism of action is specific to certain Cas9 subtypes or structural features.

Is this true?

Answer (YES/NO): YES